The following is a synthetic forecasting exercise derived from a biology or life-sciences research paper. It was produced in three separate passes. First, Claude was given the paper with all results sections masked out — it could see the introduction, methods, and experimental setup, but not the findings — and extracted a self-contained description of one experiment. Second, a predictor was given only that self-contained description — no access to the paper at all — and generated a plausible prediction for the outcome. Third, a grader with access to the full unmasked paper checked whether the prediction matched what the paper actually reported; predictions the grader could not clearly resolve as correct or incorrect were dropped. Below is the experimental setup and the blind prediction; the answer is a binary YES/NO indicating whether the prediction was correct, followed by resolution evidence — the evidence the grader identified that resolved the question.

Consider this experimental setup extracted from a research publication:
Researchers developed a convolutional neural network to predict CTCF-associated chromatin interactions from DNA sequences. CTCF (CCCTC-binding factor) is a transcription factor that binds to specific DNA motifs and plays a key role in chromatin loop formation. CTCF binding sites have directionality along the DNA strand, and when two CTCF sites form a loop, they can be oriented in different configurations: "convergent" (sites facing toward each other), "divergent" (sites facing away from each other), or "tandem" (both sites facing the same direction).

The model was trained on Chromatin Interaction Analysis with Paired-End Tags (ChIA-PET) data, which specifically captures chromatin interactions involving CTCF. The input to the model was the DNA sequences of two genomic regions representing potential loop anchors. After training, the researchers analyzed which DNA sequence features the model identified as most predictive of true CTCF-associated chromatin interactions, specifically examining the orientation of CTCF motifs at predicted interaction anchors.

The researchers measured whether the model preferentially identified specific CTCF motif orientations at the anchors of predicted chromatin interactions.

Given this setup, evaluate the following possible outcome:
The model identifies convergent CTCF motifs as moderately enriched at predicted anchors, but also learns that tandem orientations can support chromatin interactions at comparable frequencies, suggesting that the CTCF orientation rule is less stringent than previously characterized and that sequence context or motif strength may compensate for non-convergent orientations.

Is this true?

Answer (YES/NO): NO